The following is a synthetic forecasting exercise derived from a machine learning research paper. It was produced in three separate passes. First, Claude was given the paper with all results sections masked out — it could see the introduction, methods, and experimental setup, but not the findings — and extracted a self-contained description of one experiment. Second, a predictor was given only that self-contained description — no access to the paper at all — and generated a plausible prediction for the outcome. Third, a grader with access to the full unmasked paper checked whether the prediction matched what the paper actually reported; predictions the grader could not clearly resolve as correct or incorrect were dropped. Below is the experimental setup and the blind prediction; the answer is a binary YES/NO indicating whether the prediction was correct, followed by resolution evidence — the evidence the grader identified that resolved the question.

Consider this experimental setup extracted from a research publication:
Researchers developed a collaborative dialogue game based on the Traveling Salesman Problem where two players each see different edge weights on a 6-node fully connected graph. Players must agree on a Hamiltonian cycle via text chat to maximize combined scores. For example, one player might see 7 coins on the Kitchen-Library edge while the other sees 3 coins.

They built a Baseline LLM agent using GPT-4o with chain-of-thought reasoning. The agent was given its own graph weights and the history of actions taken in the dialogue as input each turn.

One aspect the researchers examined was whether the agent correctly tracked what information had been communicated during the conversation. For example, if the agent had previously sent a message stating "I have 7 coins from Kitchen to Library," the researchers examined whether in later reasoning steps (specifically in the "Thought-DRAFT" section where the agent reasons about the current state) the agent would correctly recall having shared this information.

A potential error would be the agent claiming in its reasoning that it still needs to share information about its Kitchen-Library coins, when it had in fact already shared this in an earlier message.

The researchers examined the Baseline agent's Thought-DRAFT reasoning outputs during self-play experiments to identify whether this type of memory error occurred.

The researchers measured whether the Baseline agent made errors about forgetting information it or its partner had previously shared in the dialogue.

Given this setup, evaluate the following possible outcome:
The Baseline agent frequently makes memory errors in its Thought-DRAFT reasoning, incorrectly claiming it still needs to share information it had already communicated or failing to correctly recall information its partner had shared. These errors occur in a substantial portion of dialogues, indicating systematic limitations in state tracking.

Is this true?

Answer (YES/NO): NO